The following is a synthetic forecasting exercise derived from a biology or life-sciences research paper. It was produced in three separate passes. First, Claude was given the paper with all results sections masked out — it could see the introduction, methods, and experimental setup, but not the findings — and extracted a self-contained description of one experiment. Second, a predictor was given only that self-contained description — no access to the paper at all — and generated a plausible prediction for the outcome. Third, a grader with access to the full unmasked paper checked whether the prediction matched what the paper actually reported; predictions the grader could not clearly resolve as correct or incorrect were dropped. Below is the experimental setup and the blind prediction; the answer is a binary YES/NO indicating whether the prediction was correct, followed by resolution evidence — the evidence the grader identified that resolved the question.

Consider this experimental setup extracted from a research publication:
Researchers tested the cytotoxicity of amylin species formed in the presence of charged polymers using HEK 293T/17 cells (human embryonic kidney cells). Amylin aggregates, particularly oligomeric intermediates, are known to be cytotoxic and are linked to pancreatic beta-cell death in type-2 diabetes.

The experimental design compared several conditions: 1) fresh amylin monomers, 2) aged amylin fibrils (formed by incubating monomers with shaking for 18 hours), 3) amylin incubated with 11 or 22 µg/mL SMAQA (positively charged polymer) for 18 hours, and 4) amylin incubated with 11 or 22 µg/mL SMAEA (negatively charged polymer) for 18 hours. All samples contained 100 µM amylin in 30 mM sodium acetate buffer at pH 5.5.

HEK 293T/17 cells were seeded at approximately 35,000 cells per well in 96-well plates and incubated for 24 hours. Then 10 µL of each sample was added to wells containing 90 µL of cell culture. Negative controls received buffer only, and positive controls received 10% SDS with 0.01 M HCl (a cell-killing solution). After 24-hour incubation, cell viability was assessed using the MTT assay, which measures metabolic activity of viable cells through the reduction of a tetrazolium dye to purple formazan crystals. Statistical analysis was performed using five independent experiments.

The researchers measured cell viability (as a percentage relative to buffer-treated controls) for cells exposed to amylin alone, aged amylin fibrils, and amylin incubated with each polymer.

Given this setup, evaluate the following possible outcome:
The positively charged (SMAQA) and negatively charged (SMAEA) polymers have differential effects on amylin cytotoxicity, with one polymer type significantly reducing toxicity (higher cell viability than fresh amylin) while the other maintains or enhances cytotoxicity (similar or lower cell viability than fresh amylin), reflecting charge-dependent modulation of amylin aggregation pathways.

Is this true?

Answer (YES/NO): NO